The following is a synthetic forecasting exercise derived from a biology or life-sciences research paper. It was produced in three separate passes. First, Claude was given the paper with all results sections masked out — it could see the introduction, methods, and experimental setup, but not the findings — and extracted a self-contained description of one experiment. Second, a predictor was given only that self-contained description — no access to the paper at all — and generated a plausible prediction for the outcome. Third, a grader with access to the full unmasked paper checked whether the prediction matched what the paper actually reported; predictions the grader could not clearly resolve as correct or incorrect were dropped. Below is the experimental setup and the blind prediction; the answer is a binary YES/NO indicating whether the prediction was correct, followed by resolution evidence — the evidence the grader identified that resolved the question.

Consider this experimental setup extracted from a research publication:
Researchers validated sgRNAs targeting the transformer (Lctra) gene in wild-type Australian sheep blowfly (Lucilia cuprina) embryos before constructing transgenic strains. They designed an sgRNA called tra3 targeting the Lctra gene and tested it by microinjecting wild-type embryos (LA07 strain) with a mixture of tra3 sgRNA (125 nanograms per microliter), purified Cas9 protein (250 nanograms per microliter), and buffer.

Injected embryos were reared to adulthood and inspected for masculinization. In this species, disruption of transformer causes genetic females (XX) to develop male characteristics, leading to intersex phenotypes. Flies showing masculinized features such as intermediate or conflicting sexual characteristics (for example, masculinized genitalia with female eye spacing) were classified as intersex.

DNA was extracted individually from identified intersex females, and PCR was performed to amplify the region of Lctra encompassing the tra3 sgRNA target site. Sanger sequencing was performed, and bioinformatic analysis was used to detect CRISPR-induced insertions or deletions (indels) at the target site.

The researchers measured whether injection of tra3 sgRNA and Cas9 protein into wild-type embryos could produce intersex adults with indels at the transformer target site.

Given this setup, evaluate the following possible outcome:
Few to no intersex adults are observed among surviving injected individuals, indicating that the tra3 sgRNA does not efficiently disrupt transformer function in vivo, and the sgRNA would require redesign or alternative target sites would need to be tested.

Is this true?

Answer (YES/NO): NO